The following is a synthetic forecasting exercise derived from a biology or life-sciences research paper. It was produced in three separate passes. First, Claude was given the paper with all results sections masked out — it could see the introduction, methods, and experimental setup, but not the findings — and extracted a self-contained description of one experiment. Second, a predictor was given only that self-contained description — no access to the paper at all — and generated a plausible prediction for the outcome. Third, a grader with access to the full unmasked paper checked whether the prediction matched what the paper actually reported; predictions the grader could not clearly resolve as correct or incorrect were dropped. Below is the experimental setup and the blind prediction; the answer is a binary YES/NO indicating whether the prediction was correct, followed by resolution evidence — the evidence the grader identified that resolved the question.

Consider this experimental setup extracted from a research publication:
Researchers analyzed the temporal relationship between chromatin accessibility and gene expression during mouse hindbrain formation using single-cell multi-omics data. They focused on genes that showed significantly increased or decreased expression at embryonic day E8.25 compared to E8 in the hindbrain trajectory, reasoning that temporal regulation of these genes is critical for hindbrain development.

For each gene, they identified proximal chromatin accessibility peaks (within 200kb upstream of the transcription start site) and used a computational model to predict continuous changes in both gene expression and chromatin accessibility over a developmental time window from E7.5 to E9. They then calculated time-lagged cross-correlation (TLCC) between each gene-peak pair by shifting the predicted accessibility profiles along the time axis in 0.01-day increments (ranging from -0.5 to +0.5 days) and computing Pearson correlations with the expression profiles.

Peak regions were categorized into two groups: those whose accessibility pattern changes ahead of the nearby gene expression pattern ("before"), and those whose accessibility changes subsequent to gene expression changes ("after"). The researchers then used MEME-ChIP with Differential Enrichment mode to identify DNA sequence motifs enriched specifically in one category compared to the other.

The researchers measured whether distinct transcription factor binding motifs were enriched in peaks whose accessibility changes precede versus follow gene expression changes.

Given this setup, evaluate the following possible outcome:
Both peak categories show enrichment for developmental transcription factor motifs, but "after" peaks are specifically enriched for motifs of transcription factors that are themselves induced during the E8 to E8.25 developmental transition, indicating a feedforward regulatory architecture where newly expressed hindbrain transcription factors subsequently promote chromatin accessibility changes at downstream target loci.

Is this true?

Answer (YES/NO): NO